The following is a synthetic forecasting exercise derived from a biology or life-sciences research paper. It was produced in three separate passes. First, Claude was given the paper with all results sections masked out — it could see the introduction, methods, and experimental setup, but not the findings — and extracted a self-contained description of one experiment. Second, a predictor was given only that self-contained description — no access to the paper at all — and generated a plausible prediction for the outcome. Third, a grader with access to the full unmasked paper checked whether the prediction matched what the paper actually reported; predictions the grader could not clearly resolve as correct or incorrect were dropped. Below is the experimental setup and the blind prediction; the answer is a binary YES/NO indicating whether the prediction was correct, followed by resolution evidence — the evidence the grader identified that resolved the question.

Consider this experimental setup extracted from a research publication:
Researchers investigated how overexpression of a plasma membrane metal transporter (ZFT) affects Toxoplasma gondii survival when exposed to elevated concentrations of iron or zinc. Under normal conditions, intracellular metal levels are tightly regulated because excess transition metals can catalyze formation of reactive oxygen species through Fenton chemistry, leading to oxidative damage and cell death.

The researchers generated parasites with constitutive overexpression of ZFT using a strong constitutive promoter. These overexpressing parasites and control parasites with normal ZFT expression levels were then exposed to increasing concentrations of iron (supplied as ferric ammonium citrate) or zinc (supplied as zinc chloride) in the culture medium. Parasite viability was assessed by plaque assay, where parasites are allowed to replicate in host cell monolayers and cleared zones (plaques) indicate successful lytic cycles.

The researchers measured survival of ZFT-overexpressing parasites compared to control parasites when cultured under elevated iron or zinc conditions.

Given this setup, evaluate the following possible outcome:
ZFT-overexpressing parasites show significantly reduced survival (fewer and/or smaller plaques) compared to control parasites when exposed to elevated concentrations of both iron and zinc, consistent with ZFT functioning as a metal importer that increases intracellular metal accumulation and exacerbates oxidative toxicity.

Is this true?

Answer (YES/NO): YES